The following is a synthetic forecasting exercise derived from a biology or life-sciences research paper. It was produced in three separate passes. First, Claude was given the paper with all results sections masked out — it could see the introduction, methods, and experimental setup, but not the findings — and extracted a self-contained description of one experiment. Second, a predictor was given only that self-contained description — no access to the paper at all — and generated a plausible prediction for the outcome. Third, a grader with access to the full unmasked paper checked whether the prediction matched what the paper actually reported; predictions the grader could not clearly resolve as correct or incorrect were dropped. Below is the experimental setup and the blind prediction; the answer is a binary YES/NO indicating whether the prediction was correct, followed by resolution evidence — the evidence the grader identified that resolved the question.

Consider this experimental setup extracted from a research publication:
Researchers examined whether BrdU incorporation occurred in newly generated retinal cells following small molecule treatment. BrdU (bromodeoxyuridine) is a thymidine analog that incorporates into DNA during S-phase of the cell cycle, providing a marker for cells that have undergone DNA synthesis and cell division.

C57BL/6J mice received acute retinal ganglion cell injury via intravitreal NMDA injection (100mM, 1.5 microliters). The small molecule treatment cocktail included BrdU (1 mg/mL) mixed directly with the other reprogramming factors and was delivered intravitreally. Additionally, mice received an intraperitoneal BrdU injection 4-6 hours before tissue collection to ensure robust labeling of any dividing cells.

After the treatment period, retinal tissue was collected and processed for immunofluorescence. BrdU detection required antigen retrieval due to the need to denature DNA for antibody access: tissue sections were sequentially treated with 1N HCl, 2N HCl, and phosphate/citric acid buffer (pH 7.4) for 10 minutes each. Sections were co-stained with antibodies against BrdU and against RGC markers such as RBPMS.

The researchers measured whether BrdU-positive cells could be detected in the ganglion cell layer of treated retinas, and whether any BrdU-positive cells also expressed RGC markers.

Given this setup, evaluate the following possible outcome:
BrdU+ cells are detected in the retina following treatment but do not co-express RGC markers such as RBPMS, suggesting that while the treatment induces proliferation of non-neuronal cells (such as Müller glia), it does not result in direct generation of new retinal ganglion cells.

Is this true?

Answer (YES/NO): NO